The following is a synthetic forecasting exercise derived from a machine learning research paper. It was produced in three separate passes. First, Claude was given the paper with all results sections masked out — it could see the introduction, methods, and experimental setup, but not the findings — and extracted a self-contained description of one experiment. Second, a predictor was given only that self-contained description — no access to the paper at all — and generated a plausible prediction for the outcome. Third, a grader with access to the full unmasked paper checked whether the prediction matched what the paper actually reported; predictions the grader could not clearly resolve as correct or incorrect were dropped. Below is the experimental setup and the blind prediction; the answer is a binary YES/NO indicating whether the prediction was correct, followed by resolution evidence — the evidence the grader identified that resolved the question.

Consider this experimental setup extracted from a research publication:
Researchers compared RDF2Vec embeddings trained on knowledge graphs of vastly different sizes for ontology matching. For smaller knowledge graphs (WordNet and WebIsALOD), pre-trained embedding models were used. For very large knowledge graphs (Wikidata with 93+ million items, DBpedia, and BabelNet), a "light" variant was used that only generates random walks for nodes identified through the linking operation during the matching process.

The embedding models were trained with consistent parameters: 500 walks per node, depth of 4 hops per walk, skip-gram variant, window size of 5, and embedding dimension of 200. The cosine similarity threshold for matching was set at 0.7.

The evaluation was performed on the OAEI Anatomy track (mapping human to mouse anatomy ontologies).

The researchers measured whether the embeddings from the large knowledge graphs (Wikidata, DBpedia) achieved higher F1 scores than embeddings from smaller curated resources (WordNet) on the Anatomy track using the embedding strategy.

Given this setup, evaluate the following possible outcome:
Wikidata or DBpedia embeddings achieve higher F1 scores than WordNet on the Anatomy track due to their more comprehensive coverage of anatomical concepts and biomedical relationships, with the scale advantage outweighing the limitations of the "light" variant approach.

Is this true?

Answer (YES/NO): NO